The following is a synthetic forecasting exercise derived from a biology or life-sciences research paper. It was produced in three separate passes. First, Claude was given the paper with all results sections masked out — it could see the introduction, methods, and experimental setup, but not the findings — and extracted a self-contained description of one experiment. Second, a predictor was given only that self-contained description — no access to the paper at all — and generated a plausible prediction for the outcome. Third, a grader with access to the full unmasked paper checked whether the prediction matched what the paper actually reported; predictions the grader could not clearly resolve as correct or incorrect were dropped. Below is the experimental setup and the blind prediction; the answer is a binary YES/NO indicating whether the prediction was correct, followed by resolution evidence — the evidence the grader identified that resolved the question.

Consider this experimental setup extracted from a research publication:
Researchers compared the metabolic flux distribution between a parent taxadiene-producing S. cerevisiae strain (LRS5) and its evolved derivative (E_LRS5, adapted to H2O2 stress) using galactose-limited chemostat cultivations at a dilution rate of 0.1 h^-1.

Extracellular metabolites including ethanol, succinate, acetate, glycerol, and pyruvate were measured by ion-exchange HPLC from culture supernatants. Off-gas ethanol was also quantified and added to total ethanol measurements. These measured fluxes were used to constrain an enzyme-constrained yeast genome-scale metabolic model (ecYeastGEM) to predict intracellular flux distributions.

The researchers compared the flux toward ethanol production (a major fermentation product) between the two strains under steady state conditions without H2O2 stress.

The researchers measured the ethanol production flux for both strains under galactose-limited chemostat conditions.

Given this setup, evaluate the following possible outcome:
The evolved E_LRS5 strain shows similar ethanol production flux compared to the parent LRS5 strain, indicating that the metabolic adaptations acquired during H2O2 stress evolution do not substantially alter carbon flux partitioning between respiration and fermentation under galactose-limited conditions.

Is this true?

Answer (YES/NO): NO